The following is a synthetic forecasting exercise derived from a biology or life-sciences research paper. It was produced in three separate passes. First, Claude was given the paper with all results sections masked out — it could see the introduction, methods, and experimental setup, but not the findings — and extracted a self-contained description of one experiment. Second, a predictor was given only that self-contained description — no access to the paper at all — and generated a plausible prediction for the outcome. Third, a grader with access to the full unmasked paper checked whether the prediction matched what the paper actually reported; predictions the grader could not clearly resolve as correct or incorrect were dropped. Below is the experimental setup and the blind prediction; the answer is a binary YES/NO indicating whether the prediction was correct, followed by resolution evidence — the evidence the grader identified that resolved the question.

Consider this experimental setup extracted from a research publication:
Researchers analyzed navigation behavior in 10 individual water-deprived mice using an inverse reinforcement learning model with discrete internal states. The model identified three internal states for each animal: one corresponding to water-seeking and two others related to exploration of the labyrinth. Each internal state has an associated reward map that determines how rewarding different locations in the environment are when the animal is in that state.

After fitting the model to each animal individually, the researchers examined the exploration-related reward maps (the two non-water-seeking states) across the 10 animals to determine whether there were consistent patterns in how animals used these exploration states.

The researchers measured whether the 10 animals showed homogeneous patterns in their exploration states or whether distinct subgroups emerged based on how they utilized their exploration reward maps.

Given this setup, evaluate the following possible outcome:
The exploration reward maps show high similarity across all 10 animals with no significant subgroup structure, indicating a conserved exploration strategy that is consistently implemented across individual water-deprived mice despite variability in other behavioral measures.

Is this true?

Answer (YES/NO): NO